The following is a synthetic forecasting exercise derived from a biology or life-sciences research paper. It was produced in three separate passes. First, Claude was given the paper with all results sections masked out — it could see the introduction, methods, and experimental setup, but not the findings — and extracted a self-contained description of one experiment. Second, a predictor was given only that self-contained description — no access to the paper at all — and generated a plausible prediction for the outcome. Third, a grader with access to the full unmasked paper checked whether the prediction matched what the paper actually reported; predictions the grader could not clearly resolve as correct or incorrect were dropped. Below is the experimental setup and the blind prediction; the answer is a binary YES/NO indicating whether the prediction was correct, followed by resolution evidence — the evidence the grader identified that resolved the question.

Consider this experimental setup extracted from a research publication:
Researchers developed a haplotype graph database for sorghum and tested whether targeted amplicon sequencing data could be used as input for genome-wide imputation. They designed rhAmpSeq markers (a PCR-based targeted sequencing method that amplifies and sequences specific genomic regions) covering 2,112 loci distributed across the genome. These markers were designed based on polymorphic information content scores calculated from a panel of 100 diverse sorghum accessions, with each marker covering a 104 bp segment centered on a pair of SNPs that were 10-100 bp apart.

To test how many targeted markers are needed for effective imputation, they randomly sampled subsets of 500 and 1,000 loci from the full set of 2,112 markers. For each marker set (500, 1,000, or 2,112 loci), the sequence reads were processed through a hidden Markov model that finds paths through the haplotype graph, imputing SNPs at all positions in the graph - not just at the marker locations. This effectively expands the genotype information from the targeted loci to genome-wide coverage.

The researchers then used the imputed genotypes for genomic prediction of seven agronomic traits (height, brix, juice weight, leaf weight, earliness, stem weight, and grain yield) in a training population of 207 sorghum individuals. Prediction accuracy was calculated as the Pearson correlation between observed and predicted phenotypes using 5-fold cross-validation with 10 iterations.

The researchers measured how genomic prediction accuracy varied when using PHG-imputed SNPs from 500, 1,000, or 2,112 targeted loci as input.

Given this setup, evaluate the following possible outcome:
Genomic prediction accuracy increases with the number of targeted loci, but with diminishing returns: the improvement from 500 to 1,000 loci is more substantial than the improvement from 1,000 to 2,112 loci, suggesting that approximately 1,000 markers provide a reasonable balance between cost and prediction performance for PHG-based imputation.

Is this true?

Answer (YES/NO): NO